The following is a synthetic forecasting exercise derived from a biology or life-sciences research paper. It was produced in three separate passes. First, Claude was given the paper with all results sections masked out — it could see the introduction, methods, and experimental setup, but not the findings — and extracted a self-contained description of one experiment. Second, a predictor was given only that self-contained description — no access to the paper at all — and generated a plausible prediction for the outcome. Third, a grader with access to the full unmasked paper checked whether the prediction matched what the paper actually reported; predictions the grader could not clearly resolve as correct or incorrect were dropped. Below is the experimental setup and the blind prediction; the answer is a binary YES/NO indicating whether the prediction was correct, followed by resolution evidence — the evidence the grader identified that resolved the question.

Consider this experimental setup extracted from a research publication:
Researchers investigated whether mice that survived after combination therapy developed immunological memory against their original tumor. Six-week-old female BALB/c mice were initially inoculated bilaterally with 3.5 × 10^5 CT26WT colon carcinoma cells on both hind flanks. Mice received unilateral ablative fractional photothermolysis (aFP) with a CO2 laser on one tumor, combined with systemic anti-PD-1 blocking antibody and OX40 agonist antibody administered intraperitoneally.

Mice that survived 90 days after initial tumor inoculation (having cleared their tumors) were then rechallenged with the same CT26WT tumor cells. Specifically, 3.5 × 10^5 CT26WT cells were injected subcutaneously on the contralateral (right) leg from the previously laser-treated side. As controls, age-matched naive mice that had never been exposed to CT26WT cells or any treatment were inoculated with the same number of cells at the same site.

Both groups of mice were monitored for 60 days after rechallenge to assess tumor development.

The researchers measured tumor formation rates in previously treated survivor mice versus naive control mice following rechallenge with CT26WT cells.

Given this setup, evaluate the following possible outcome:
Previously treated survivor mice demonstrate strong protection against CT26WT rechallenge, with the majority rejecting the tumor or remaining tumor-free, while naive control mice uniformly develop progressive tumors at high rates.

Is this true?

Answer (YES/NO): YES